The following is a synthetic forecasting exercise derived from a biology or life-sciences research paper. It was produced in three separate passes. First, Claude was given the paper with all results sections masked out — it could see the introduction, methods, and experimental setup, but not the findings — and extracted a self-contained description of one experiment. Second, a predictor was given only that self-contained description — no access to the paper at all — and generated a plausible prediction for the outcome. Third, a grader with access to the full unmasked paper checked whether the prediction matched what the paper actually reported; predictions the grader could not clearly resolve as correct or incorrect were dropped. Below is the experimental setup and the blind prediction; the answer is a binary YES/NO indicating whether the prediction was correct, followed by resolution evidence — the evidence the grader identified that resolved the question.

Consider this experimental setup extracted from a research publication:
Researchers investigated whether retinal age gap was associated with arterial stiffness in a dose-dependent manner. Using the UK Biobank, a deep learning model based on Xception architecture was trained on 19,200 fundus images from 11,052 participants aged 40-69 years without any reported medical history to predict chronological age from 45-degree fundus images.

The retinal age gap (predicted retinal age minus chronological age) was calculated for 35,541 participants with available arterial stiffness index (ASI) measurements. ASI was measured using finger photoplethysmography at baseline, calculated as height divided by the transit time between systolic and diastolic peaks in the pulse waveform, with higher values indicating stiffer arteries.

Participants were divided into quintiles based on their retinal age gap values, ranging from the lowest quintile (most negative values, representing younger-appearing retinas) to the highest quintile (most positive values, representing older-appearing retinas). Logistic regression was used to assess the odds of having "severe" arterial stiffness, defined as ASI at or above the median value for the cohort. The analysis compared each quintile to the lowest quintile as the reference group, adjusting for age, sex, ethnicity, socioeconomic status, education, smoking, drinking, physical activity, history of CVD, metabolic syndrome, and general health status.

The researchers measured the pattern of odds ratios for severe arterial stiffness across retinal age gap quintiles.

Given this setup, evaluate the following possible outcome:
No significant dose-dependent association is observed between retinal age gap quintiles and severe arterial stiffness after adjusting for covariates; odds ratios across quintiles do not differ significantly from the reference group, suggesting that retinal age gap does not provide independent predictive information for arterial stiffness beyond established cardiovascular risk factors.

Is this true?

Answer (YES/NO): NO